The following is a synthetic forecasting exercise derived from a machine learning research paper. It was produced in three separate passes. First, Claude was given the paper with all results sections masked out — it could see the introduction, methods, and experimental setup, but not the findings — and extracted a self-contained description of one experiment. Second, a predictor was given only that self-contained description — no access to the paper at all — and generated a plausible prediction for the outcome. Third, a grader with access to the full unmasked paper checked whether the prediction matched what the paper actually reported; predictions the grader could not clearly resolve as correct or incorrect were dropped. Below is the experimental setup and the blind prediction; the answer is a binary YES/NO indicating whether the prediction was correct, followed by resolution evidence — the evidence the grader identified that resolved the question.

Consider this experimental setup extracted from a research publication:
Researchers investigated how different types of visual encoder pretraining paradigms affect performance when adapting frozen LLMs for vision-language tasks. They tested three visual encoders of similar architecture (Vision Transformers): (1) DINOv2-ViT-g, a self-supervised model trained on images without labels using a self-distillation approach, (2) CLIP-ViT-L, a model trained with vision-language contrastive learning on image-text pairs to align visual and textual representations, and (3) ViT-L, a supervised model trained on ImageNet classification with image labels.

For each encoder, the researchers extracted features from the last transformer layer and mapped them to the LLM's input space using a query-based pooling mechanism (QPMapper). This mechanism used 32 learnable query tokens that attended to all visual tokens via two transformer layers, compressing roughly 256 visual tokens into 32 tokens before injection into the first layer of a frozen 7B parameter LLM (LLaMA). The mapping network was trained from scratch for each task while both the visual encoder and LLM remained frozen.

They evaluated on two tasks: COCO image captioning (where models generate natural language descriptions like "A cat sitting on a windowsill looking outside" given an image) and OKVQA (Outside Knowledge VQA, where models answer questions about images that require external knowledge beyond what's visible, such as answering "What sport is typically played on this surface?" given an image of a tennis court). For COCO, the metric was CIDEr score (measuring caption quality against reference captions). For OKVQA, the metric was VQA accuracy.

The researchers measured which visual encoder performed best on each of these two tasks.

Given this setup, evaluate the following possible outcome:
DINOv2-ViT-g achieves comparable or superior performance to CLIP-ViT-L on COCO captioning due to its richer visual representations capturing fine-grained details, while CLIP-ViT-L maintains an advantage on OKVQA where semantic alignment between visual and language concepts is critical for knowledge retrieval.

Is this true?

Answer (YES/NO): NO